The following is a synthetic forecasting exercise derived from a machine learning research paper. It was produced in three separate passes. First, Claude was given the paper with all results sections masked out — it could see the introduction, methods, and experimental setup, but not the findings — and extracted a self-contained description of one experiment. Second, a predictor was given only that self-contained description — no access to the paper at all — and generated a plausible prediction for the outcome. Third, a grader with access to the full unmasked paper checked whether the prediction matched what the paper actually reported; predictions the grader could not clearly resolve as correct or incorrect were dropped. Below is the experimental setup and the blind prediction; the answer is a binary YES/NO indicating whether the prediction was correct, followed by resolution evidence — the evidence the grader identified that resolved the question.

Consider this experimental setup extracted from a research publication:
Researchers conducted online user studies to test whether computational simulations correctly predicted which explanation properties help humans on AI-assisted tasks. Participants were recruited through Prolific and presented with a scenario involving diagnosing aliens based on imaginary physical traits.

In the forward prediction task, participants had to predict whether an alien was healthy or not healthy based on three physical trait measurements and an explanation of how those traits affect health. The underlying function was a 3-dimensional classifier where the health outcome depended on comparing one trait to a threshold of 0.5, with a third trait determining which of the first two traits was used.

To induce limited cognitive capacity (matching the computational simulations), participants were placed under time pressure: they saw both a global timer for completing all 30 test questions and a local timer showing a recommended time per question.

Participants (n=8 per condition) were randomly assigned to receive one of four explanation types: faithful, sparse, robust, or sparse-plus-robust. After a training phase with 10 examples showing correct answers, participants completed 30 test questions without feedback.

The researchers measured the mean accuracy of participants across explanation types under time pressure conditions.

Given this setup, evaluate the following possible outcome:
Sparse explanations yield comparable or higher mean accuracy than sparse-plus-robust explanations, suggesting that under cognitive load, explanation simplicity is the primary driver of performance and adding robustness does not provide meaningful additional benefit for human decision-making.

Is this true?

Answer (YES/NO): YES